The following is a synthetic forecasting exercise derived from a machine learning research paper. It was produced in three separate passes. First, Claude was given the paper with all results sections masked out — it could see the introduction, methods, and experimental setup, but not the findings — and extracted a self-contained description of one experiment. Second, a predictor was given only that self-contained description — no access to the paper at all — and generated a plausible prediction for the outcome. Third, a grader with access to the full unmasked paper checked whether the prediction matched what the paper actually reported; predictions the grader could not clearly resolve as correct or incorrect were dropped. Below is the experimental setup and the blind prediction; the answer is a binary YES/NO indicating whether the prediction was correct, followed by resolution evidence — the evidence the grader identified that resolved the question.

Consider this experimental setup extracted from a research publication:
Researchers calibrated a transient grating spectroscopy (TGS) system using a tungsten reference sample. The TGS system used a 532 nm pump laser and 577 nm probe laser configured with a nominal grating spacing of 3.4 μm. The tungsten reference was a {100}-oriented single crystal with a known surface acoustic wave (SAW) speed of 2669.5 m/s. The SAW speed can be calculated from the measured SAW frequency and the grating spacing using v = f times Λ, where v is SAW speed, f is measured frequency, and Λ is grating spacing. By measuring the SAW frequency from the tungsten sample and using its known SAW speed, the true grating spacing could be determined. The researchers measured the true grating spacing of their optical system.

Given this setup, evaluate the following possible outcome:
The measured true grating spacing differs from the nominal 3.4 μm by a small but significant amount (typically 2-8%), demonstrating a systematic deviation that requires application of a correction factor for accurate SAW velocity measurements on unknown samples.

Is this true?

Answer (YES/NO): YES